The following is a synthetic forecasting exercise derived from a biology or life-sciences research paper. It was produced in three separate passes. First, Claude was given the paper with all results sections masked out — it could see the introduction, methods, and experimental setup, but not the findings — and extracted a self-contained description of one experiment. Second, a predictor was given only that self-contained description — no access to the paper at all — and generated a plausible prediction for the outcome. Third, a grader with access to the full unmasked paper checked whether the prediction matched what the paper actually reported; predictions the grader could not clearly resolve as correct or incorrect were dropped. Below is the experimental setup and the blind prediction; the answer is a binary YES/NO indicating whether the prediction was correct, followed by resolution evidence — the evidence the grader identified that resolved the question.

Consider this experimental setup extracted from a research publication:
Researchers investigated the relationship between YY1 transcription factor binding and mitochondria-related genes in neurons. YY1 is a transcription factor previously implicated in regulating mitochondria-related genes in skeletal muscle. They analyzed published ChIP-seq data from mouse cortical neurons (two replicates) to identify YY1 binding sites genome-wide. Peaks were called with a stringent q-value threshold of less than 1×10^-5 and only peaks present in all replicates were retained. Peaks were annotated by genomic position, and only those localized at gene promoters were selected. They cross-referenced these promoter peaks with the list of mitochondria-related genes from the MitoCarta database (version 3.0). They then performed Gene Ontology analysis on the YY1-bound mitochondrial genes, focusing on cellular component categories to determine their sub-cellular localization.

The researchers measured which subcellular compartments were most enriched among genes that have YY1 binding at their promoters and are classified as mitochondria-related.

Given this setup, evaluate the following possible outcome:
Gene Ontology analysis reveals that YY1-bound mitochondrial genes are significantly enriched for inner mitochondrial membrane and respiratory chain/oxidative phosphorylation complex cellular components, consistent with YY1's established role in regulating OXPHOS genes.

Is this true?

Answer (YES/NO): YES